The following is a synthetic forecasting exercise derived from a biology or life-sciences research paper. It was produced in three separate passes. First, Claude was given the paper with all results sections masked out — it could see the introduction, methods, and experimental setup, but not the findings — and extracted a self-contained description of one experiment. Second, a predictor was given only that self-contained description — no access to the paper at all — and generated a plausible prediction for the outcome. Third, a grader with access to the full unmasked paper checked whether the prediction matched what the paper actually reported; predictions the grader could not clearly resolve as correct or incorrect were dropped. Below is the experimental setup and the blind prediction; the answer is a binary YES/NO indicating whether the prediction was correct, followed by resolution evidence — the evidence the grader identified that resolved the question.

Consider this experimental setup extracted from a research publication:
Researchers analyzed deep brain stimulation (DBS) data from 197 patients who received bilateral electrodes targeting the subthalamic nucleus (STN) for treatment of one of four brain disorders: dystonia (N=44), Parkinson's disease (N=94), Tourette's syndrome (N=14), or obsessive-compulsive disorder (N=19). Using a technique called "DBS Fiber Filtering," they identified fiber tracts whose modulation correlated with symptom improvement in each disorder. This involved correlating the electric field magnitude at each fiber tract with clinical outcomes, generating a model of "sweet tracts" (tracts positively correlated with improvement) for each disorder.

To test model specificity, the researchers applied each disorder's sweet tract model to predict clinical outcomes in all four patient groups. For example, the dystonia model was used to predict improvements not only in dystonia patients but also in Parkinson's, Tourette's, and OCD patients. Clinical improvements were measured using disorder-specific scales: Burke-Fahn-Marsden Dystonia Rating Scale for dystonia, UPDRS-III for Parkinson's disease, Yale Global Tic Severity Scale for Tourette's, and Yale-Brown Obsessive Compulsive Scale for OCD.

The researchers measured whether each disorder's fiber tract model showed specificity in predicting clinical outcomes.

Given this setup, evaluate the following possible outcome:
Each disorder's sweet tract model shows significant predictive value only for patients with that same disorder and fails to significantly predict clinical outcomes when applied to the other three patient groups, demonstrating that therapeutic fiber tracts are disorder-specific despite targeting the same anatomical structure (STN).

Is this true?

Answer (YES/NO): NO